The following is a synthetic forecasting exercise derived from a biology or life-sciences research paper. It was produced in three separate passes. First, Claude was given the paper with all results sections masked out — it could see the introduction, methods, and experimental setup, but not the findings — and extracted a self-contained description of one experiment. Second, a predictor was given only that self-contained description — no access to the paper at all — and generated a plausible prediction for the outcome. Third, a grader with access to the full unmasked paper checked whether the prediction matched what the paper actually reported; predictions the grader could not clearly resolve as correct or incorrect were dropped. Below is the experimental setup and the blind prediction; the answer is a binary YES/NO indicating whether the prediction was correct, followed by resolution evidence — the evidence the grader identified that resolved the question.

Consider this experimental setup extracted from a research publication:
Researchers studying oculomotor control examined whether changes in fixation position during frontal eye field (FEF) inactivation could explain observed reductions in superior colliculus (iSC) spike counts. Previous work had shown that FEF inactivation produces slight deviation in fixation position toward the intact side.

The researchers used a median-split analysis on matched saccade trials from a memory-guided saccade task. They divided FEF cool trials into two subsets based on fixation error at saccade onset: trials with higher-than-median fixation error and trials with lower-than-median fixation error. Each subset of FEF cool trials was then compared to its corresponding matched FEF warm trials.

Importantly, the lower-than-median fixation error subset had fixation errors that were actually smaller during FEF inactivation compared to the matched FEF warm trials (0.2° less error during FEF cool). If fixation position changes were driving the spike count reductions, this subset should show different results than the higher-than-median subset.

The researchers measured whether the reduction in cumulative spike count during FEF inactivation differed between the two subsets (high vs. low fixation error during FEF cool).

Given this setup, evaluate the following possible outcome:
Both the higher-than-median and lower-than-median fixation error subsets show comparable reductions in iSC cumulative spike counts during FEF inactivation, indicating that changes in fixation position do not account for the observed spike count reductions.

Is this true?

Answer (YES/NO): YES